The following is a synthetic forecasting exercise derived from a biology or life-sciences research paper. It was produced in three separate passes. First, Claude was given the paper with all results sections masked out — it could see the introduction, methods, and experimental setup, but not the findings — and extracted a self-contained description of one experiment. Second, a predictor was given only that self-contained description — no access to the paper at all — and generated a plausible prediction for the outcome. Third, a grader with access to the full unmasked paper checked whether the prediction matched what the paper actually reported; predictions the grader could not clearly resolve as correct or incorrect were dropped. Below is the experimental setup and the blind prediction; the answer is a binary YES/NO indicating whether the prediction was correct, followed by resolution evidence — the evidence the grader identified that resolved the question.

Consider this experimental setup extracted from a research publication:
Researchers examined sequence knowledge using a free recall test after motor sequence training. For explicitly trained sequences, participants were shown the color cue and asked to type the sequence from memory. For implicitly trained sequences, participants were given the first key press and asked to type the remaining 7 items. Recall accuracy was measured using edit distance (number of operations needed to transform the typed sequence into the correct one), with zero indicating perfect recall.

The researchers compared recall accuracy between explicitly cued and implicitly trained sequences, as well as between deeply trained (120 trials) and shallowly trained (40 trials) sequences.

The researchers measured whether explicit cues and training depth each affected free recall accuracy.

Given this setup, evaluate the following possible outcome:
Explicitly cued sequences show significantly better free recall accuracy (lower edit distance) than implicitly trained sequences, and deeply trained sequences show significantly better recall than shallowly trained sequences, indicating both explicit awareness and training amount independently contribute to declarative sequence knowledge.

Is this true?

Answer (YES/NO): NO